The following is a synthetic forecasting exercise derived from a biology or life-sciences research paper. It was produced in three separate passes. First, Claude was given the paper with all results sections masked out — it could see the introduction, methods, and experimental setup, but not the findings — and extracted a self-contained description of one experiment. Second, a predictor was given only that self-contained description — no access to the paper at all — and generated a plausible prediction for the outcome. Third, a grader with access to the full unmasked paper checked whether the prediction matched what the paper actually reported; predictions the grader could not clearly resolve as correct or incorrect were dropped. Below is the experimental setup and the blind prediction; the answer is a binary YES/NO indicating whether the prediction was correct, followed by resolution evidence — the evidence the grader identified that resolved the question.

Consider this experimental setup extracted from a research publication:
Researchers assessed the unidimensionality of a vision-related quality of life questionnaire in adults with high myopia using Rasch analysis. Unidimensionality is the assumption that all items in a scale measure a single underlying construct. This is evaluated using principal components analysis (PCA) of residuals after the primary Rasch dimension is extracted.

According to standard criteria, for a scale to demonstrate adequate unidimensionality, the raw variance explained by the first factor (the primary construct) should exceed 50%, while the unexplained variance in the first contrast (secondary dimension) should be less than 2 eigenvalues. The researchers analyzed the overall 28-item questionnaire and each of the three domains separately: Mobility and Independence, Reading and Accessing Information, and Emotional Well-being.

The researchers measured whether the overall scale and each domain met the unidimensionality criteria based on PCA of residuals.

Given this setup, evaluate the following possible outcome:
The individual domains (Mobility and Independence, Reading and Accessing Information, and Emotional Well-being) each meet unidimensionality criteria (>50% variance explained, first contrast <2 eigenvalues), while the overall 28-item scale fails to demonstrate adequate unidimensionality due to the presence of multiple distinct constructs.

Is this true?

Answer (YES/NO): YES